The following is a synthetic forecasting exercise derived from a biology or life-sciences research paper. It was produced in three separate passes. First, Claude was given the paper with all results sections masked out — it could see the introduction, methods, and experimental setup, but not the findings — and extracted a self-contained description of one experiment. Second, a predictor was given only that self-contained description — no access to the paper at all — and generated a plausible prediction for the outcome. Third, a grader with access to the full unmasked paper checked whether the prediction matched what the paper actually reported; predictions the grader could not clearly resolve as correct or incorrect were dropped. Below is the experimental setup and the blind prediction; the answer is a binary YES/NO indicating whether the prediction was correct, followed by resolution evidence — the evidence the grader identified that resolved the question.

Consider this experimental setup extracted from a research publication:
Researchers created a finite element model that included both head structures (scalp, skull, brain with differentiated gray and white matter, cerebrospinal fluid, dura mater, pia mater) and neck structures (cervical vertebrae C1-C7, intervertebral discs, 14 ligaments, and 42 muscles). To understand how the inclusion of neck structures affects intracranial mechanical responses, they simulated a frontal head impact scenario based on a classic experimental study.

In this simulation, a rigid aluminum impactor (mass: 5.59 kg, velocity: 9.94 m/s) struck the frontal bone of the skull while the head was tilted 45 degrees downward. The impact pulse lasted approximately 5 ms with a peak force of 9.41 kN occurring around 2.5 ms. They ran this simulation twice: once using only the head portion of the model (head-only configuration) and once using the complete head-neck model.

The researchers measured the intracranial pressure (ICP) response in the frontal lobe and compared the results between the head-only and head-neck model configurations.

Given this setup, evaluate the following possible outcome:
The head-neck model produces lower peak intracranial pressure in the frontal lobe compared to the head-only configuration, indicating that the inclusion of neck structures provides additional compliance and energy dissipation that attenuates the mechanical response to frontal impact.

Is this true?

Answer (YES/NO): YES